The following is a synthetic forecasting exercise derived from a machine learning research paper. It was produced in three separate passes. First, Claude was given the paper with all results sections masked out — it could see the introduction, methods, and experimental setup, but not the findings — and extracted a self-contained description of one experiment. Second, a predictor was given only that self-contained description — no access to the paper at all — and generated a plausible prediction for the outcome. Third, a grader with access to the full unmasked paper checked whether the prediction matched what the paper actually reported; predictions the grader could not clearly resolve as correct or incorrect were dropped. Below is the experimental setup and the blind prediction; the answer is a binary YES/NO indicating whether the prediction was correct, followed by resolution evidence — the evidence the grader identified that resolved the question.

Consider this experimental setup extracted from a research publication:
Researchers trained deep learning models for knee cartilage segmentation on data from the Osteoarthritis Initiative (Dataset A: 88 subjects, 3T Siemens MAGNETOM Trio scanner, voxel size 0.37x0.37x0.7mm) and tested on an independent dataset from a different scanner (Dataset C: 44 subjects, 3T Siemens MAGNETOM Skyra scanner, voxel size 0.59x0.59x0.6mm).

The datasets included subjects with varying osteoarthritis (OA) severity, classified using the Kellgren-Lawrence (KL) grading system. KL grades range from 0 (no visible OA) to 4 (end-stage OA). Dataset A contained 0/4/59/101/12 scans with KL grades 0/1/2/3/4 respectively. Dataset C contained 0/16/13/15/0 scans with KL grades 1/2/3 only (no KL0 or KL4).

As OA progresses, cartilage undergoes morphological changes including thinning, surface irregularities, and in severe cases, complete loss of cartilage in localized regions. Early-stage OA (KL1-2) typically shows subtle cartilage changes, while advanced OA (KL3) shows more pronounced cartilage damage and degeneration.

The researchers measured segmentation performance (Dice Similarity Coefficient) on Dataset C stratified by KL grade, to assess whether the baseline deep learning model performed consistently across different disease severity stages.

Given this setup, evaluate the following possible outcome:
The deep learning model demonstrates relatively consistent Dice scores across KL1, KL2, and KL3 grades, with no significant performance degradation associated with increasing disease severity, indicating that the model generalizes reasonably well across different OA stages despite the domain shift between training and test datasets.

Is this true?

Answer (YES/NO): YES